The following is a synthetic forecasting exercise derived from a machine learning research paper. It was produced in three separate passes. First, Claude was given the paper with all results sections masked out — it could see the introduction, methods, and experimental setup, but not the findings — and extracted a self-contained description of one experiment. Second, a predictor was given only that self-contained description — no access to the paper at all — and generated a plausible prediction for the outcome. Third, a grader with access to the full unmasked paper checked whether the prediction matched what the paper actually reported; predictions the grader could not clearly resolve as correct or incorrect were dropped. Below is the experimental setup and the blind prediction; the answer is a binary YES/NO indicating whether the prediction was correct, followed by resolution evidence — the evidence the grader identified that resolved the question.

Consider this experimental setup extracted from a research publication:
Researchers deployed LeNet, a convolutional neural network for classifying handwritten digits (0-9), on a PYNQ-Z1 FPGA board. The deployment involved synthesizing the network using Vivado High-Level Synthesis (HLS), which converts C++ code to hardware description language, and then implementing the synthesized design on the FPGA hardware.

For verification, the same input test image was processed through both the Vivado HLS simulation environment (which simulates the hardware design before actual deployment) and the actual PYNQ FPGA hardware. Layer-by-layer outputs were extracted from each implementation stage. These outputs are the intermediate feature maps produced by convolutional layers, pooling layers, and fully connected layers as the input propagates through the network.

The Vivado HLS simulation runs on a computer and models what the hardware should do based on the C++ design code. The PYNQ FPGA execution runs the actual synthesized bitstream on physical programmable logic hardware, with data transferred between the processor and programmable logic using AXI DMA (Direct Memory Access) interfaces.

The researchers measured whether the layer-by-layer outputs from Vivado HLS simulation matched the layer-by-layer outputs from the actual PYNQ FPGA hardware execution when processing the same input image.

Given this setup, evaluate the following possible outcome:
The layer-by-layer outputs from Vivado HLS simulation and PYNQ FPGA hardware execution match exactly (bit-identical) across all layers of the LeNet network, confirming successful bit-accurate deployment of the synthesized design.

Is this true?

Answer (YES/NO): YES